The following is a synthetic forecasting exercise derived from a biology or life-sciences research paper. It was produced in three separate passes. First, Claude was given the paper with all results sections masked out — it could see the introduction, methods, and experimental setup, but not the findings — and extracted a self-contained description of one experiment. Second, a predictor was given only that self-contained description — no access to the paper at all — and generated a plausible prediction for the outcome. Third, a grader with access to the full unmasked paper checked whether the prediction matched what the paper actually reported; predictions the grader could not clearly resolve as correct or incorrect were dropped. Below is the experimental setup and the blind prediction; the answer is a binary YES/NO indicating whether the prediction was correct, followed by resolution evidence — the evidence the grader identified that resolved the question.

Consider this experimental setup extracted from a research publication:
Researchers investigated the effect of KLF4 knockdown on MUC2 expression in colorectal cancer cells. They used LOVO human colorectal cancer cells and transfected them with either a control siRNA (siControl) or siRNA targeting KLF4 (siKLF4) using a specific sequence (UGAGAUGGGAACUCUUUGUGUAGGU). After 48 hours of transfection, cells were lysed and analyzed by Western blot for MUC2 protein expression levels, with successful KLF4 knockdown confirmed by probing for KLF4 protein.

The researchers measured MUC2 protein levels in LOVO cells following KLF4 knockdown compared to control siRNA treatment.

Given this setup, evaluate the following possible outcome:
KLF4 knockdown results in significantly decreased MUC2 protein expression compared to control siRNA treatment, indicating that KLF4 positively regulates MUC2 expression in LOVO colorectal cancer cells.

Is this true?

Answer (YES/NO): YES